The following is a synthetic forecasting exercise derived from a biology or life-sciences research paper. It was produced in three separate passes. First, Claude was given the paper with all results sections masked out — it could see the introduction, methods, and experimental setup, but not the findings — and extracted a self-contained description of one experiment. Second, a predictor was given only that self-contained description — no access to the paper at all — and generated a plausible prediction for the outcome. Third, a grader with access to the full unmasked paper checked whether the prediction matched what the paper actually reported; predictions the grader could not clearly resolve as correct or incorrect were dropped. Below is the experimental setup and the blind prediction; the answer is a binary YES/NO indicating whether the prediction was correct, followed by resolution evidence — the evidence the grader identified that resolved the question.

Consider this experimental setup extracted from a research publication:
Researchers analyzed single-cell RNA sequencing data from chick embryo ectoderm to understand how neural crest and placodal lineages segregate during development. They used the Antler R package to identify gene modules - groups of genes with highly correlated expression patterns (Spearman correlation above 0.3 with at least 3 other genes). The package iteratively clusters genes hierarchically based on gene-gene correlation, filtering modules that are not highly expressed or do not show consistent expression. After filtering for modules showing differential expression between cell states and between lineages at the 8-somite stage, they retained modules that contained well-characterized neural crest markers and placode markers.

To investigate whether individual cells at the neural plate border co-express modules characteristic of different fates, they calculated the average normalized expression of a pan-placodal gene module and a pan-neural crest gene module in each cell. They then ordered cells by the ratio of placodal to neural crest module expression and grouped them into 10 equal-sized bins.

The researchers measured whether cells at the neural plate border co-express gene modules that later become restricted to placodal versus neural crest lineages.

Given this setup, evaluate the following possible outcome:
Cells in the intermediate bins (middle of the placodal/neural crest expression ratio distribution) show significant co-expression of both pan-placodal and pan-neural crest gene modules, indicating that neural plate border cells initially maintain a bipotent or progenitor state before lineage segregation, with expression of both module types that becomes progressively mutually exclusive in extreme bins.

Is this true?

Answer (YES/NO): YES